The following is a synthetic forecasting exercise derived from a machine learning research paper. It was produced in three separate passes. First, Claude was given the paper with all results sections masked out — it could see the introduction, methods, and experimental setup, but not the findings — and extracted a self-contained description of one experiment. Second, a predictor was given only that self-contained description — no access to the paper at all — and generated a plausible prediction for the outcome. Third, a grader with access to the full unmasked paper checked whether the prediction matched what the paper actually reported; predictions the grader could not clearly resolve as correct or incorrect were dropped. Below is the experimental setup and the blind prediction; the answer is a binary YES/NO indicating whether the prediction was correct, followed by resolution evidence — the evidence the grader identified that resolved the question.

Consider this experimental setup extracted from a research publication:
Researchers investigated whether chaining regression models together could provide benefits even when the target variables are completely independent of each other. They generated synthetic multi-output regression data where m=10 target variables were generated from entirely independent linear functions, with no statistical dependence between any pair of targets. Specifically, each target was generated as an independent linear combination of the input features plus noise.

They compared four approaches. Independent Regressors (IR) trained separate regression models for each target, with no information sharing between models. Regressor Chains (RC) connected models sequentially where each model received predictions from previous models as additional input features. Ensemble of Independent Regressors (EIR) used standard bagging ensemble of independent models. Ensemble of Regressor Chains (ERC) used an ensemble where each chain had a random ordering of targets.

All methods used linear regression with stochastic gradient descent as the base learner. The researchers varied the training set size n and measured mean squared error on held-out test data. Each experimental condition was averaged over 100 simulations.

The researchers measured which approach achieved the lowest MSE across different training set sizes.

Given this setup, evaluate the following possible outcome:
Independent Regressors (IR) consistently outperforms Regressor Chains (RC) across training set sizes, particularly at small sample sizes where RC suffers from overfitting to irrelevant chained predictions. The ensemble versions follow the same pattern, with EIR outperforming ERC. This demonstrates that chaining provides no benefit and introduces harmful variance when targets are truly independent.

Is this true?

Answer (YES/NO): NO